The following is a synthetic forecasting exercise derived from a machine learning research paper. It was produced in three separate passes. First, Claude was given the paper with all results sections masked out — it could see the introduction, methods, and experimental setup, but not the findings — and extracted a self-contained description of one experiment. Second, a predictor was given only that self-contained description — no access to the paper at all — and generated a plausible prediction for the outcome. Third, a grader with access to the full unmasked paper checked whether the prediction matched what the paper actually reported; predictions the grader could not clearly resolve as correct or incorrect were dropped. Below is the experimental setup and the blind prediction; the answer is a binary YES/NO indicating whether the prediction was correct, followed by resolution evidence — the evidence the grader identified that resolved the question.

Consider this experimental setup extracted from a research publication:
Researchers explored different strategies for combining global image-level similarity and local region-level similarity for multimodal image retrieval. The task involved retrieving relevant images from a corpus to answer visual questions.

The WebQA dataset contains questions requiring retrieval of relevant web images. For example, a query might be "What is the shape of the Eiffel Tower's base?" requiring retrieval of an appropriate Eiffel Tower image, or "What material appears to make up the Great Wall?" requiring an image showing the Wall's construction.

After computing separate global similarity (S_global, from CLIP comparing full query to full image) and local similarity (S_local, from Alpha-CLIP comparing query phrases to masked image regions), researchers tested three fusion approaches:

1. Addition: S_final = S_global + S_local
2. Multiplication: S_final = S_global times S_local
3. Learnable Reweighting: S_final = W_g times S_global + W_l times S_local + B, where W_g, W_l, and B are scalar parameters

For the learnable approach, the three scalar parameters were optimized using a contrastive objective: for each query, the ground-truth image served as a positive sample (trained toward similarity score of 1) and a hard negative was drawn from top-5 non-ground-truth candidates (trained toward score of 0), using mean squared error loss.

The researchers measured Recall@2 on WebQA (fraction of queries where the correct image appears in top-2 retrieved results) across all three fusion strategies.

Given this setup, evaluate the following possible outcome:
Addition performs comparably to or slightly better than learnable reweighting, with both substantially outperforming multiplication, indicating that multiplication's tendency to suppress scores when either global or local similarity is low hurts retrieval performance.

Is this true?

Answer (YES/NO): NO